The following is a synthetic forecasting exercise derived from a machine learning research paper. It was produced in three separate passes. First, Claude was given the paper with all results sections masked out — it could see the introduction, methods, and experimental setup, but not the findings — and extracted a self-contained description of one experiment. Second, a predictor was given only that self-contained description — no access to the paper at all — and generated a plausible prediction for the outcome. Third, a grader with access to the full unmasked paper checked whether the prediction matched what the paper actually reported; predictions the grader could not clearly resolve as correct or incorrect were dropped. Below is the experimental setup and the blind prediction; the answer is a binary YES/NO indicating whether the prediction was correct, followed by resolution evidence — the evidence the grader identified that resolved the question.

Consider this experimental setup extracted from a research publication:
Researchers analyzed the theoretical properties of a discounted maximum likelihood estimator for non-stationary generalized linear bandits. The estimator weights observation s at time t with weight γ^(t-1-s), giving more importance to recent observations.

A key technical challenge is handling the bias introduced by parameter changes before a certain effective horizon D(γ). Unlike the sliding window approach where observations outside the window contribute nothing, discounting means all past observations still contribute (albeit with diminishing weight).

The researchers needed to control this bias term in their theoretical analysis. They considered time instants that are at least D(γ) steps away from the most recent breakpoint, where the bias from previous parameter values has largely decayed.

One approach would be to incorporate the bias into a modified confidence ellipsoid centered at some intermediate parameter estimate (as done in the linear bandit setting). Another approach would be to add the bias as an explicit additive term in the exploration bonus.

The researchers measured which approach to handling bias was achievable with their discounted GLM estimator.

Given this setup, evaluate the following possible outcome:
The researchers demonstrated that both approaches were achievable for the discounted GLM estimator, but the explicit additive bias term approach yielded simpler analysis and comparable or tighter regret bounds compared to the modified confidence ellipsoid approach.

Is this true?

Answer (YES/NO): NO